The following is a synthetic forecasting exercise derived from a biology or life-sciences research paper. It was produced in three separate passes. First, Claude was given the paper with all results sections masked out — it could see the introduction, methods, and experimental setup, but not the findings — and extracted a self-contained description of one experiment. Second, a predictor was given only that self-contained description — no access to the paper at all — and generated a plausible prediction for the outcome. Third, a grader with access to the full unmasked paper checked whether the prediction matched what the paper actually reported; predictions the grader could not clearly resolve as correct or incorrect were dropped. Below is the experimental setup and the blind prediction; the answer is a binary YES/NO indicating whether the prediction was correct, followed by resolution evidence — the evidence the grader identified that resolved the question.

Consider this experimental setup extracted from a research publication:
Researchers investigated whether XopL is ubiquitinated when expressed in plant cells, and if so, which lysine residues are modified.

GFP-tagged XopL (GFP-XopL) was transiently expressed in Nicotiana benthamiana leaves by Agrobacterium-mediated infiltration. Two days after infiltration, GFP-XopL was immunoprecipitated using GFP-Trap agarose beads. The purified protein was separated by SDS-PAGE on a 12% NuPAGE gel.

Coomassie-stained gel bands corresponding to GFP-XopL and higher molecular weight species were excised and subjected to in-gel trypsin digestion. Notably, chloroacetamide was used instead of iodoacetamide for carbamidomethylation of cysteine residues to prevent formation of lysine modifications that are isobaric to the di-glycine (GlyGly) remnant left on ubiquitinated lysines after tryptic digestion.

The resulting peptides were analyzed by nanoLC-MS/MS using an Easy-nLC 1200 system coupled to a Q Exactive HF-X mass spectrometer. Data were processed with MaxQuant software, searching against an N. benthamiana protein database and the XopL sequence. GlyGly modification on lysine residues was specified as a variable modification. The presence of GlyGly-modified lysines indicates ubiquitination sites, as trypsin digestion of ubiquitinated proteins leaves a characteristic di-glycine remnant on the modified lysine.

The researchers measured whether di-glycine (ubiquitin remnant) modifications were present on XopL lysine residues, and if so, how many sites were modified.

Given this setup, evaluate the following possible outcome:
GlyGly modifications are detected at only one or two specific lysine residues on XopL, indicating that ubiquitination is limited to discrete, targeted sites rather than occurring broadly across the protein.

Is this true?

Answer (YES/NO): YES